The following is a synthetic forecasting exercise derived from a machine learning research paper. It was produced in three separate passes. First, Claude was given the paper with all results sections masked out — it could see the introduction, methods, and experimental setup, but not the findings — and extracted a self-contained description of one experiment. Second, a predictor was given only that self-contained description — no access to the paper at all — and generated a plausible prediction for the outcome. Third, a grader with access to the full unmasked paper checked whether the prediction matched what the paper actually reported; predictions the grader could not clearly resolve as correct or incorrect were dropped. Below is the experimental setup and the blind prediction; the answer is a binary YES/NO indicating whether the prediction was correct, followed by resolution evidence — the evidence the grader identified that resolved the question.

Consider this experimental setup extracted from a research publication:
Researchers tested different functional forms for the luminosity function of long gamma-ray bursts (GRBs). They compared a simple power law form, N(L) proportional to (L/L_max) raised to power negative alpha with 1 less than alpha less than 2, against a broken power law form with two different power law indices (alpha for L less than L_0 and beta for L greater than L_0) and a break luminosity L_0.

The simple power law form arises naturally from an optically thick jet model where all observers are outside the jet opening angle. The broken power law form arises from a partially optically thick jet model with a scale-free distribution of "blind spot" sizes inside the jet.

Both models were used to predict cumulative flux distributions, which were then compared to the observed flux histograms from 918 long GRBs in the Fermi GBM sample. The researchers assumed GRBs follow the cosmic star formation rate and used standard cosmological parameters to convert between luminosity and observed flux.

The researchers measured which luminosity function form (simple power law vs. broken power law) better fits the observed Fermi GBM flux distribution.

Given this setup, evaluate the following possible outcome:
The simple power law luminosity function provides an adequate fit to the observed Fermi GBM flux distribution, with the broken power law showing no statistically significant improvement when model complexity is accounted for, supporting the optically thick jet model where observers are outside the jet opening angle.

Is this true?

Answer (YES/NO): NO